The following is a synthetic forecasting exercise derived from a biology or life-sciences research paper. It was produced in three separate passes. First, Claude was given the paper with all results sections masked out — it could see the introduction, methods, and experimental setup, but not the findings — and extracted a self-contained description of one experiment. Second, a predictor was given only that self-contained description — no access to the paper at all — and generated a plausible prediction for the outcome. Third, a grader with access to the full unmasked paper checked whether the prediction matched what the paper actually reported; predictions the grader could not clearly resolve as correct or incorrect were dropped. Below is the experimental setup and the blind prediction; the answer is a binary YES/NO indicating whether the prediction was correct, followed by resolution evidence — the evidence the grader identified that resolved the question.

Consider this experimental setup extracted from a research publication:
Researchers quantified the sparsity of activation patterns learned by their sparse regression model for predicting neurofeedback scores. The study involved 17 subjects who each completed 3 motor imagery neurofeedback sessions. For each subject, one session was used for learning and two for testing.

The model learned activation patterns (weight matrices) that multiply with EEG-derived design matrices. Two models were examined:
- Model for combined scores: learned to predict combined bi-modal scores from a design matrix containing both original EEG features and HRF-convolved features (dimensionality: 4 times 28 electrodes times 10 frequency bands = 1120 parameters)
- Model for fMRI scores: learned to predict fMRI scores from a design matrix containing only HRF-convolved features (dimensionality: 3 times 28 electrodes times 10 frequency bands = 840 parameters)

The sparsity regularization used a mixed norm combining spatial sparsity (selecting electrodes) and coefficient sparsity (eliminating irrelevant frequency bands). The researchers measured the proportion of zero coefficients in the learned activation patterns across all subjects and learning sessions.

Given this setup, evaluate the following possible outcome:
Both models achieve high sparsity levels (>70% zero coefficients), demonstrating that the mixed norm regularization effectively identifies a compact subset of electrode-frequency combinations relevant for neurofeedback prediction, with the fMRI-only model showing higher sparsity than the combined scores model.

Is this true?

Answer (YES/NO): YES